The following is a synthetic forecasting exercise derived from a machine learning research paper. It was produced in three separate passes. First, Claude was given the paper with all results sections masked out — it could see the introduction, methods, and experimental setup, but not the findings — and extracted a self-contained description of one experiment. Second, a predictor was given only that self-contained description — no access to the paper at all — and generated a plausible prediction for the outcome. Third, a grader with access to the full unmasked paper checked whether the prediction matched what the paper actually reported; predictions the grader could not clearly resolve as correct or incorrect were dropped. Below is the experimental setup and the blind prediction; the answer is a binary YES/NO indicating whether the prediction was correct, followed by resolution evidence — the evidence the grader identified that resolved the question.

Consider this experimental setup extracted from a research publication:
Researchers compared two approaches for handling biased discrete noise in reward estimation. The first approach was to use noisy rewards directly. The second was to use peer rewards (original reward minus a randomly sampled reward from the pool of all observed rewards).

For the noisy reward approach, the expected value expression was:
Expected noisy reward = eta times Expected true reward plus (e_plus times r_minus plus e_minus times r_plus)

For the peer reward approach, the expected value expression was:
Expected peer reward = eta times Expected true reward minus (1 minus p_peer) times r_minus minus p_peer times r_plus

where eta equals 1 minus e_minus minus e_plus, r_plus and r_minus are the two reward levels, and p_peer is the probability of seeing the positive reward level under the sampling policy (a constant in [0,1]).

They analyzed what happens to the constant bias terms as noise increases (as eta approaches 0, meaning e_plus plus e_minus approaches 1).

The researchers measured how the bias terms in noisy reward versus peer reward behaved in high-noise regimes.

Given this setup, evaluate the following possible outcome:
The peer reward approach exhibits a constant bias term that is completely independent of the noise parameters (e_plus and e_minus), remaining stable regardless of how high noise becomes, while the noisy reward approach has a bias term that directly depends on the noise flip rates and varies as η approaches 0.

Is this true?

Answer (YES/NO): YES